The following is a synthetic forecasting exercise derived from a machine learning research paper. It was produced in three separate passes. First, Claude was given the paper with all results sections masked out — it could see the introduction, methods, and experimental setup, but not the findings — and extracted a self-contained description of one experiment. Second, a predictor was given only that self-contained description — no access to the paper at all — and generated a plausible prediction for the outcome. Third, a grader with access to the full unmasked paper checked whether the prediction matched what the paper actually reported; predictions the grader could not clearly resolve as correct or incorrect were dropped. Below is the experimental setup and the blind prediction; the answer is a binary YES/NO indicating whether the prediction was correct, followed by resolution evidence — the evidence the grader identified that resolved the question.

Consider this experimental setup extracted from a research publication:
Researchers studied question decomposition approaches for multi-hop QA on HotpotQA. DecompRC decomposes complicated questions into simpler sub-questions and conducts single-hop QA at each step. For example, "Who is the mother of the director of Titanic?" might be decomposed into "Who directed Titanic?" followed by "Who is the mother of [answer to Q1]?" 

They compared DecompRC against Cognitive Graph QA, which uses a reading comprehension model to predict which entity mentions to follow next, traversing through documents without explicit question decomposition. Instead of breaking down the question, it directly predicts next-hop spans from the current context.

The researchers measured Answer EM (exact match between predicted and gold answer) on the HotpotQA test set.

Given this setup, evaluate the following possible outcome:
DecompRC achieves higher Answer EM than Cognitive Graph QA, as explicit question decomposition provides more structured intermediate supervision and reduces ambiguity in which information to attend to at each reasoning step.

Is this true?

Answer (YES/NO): NO